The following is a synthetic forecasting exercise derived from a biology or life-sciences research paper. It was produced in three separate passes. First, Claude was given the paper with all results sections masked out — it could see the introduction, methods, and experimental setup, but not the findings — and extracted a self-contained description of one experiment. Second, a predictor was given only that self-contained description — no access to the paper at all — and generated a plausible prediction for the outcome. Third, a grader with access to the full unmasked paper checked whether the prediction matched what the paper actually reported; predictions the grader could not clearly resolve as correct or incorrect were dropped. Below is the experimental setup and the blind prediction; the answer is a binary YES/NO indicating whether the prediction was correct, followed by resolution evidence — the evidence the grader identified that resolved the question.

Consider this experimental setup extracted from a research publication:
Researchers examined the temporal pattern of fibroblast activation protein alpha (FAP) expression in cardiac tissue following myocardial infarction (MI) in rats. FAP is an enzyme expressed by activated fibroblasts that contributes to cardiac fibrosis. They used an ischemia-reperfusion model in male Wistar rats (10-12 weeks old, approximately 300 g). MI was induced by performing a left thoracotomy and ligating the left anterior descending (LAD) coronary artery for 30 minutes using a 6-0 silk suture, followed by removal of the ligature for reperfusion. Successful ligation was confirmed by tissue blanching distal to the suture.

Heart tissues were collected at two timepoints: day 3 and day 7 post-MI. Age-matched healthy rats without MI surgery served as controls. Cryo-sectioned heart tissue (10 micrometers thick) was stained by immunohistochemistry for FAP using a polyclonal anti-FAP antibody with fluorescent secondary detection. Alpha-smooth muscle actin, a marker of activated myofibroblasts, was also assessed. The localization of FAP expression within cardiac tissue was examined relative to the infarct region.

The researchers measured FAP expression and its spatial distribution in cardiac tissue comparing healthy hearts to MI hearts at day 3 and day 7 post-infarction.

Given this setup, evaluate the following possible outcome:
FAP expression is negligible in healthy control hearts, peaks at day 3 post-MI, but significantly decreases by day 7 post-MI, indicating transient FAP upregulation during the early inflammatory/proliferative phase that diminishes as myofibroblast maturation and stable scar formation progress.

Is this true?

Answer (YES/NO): NO